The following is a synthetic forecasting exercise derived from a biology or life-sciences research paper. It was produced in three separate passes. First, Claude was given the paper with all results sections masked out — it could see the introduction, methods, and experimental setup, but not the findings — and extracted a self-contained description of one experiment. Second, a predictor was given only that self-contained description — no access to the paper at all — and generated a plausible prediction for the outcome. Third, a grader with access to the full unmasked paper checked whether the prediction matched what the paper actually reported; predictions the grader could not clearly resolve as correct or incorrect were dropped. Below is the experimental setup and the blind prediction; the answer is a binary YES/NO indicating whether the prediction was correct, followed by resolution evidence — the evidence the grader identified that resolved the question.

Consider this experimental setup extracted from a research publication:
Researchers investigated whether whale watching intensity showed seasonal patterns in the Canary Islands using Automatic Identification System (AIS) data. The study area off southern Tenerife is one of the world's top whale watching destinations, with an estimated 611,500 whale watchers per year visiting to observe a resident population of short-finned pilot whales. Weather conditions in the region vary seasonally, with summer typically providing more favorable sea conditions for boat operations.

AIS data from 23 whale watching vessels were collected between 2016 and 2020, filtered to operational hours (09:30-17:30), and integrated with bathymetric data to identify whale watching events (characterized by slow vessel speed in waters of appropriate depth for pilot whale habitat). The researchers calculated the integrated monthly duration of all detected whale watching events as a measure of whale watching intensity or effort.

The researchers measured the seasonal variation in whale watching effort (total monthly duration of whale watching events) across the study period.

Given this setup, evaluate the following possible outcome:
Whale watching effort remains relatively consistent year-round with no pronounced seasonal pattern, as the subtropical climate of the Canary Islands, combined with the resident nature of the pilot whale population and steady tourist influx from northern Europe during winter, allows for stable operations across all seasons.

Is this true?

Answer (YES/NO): NO